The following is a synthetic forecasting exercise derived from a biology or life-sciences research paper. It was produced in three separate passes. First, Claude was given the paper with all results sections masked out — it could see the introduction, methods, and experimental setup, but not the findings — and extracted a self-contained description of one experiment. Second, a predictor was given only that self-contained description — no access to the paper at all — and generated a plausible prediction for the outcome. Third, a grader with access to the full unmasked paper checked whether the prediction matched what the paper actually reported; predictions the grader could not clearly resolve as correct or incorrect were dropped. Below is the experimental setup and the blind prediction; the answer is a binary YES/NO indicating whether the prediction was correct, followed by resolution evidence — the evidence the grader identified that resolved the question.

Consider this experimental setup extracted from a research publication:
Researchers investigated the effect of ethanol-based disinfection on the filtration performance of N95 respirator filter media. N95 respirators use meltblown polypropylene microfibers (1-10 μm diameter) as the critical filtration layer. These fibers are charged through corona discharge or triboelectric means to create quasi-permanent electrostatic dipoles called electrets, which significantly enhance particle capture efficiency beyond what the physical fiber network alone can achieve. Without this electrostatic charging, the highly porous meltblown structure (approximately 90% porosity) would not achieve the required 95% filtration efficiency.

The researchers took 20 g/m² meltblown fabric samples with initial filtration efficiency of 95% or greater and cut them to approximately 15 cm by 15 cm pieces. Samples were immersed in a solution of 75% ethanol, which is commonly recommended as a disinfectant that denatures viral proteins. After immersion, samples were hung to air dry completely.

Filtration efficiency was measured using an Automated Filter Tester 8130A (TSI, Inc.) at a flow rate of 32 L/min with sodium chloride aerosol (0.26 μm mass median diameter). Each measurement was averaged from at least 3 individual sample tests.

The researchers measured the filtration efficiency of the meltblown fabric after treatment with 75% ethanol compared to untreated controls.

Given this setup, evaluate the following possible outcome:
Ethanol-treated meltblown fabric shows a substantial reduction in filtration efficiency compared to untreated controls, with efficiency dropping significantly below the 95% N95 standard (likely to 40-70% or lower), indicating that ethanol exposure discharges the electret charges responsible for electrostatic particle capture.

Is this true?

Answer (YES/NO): YES